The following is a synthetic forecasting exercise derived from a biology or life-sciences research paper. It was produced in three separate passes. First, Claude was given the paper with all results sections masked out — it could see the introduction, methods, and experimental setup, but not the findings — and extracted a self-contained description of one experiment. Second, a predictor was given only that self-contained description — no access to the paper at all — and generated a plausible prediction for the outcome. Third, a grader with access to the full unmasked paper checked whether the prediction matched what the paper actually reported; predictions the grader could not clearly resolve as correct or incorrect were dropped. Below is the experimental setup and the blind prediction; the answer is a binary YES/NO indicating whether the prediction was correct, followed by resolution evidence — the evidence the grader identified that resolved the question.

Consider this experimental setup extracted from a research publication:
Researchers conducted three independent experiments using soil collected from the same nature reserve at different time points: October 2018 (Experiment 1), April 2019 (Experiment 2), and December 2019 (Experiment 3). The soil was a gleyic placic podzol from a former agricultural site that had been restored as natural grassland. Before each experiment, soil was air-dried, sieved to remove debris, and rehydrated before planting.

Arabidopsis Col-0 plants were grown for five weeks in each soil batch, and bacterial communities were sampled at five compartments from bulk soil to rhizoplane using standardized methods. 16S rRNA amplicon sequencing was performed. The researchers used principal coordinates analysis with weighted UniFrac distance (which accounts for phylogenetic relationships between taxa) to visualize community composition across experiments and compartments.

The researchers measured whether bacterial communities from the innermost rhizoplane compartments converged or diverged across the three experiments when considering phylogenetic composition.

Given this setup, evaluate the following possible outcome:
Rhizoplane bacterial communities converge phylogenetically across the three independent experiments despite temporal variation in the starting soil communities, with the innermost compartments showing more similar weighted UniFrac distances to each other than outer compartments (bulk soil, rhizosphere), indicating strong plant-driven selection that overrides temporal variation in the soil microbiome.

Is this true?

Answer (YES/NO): YES